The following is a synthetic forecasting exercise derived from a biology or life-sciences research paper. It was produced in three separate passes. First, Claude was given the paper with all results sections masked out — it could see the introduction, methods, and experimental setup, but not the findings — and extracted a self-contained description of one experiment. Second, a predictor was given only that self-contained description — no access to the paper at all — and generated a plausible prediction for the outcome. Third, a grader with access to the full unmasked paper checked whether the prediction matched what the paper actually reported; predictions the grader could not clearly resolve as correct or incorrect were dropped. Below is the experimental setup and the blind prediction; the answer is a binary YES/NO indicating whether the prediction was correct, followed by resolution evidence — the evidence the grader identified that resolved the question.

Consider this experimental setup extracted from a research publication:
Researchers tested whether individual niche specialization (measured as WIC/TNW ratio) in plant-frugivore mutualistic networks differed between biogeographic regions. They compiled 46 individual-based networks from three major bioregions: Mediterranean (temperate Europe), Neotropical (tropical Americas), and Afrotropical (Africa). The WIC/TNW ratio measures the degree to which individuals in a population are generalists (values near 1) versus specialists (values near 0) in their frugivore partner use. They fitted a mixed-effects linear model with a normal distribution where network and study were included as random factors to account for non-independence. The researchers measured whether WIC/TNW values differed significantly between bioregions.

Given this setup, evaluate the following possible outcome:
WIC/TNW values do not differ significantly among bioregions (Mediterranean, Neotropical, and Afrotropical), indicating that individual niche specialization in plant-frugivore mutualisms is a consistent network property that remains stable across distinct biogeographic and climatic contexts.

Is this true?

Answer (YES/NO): NO